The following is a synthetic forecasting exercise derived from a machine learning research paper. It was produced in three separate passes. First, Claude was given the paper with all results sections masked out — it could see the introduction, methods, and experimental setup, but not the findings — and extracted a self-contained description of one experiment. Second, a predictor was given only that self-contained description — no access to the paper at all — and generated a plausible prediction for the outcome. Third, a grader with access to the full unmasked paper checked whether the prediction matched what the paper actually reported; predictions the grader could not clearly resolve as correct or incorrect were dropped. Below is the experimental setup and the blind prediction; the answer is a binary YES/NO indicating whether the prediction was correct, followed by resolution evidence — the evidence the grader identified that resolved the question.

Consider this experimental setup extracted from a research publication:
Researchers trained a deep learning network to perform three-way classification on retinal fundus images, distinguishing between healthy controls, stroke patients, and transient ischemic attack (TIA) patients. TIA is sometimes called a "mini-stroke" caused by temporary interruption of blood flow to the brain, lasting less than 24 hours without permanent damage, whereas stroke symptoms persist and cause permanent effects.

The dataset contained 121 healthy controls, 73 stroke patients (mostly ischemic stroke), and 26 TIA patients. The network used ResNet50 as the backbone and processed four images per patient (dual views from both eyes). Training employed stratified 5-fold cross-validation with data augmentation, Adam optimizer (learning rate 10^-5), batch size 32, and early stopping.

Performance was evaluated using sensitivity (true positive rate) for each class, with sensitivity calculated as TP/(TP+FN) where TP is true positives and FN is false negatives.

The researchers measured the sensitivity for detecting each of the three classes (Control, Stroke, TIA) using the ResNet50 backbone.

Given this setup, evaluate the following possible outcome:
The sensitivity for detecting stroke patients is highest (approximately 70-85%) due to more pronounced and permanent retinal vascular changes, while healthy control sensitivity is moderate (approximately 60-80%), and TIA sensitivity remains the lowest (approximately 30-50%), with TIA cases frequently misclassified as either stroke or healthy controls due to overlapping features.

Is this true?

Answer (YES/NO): NO